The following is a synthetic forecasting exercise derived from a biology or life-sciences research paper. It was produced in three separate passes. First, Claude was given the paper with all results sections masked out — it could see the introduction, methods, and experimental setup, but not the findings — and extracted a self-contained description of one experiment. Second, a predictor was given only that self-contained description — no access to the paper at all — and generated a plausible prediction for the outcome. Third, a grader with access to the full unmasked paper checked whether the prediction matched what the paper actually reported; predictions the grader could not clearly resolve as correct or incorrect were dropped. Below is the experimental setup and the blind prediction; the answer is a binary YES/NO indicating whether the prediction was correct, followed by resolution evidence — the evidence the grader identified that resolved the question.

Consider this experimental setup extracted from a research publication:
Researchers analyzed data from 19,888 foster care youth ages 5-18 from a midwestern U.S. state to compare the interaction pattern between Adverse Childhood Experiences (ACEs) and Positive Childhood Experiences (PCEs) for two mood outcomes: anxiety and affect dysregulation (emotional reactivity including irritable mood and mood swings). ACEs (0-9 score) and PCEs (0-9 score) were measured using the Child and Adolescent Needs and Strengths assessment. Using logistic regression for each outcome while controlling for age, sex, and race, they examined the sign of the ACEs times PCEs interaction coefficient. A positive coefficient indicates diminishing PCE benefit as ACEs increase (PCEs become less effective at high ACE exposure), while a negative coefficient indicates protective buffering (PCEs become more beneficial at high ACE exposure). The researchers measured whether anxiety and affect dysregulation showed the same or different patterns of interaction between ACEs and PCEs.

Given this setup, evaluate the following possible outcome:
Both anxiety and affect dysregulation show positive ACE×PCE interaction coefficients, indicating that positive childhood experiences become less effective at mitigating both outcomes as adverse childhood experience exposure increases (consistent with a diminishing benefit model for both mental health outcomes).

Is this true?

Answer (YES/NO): YES